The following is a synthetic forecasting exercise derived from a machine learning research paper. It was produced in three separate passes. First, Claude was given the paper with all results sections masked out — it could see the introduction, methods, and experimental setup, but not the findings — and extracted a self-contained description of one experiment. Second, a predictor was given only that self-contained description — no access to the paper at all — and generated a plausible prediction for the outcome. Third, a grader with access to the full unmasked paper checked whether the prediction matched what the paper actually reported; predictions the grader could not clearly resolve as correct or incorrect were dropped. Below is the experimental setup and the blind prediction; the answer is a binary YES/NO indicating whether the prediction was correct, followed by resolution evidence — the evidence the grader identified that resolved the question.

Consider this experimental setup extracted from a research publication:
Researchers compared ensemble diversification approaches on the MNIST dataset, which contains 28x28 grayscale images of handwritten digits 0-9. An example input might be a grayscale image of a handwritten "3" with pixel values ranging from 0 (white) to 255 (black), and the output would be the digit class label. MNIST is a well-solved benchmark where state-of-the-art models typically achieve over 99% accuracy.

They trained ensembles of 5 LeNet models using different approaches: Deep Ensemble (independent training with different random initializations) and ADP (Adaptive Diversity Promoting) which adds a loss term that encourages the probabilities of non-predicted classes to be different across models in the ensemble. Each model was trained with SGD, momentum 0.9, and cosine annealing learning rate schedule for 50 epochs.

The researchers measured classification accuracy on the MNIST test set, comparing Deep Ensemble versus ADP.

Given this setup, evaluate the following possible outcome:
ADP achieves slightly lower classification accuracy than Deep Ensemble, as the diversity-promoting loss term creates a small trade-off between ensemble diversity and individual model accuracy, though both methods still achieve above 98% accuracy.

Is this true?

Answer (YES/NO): NO